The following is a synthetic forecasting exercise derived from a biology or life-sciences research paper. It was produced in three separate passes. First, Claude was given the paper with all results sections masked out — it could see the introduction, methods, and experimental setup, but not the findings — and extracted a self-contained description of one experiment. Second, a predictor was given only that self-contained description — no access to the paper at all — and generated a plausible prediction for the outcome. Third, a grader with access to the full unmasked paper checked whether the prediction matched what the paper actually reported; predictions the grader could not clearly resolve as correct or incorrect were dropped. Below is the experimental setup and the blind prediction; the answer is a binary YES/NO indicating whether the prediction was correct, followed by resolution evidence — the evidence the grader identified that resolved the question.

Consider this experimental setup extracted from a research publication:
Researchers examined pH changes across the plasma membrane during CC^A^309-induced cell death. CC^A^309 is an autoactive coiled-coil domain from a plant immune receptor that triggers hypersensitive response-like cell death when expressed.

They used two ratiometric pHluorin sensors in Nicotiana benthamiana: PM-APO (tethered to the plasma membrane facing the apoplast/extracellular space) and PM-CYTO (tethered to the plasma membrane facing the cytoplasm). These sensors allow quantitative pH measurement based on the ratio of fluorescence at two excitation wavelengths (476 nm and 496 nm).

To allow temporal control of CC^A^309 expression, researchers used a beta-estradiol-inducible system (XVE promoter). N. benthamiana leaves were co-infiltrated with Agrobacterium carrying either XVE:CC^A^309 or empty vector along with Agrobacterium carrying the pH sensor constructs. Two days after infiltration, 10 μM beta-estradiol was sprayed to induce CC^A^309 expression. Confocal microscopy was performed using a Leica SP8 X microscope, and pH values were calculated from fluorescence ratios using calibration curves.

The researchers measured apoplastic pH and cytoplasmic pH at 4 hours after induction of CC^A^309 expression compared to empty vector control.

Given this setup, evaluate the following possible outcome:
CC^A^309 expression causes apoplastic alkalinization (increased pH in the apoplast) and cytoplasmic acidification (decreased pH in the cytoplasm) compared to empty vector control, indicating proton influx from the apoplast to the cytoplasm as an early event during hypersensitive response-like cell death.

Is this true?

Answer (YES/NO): YES